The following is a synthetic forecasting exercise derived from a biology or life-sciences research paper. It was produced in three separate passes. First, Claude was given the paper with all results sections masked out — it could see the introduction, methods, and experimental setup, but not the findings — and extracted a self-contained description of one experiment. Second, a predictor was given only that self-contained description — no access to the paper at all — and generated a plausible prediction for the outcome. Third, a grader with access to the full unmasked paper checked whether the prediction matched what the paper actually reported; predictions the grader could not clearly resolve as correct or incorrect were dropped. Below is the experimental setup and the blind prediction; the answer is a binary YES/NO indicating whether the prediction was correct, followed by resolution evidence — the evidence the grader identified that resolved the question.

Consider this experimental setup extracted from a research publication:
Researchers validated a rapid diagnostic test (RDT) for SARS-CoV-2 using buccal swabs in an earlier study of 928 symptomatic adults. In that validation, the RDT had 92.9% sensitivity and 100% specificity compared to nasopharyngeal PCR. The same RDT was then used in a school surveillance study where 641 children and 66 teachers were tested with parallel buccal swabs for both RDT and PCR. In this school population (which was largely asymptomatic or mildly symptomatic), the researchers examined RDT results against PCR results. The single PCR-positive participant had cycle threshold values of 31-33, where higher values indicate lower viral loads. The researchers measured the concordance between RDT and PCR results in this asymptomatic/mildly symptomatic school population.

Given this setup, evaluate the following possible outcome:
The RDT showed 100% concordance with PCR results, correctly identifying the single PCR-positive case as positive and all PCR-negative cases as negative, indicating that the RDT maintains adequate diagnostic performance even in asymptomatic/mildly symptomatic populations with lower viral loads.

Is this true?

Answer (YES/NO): NO